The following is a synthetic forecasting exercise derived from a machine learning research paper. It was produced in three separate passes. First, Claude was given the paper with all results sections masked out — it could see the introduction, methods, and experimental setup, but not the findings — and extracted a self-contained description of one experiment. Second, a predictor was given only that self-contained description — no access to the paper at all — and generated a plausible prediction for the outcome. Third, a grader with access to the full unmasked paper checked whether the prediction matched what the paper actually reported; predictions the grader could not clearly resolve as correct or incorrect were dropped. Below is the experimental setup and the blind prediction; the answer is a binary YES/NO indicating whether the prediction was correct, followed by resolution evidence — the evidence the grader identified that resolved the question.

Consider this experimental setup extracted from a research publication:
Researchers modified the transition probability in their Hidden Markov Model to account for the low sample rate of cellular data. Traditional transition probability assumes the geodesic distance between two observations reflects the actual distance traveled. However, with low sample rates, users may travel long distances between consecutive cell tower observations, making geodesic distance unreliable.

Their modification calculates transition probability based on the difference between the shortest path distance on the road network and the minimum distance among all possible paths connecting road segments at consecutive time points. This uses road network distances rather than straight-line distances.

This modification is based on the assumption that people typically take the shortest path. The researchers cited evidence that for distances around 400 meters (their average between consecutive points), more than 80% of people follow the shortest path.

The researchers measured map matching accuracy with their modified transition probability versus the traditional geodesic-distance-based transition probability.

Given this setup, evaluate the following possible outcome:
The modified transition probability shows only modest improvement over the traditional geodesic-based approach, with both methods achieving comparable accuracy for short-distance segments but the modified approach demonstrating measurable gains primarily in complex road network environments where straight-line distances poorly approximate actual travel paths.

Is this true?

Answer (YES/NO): NO